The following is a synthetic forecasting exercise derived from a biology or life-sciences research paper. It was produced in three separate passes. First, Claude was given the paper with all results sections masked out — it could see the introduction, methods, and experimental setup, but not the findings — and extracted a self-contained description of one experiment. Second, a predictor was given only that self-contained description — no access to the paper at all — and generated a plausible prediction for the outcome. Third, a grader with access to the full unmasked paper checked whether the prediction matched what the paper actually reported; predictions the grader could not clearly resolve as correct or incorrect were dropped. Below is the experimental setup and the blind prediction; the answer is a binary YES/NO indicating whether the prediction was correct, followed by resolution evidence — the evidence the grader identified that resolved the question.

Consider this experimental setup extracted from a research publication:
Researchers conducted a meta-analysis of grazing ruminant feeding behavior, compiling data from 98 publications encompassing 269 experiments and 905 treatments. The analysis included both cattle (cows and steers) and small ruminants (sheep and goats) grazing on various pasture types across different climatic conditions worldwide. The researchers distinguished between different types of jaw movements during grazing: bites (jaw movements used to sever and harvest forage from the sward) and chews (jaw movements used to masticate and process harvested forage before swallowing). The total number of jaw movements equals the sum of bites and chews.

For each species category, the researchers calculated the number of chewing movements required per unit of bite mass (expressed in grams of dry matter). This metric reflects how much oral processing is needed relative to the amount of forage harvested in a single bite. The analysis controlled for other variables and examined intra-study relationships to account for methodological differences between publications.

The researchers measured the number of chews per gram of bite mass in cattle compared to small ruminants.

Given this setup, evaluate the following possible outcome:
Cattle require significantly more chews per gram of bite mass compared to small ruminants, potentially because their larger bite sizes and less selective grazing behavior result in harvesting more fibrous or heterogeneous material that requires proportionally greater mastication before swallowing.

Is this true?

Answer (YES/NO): NO